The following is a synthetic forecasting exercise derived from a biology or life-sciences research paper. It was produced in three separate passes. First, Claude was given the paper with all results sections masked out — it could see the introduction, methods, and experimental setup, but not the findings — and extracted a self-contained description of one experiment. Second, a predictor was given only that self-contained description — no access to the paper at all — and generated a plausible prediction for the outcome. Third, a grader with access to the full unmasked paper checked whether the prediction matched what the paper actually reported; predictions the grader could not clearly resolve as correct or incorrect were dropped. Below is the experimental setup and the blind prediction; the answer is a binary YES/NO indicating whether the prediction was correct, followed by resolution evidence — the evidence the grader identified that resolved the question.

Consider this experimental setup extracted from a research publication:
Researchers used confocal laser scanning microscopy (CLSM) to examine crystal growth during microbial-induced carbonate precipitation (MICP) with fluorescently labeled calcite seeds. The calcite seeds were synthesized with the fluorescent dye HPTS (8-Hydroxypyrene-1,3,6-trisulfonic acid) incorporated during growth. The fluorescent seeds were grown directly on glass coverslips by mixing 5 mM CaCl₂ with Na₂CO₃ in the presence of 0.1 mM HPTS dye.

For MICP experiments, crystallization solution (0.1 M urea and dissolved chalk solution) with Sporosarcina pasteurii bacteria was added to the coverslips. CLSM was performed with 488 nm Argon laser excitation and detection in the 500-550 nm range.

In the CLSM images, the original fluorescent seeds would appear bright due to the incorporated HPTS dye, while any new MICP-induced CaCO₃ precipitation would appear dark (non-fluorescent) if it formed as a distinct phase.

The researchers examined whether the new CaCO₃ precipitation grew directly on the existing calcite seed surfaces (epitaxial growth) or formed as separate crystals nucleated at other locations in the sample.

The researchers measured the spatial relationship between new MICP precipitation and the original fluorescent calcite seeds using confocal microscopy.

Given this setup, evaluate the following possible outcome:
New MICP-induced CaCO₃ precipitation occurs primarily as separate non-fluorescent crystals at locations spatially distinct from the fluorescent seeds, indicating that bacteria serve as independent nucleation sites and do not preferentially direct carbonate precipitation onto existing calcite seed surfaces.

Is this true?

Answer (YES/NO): NO